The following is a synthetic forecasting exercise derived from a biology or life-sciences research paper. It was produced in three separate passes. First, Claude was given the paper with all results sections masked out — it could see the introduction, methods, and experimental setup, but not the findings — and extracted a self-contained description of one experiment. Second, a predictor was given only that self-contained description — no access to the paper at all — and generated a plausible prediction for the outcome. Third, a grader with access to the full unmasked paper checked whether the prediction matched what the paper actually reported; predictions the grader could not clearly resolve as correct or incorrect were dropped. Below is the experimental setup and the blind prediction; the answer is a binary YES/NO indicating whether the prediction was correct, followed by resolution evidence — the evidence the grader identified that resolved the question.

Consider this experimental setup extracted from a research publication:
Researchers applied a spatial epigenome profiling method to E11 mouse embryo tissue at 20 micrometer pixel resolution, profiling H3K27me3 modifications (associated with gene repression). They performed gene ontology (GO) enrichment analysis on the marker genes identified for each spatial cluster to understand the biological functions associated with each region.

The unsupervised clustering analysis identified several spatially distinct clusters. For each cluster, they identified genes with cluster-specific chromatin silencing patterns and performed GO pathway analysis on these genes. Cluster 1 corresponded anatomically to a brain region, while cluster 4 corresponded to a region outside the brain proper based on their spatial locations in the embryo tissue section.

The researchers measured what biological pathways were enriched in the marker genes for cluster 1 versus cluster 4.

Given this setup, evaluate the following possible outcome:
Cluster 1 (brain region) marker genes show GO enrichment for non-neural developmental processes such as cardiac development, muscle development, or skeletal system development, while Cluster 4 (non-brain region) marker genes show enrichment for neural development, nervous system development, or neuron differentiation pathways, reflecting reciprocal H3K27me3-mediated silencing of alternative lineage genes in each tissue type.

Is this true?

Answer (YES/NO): NO